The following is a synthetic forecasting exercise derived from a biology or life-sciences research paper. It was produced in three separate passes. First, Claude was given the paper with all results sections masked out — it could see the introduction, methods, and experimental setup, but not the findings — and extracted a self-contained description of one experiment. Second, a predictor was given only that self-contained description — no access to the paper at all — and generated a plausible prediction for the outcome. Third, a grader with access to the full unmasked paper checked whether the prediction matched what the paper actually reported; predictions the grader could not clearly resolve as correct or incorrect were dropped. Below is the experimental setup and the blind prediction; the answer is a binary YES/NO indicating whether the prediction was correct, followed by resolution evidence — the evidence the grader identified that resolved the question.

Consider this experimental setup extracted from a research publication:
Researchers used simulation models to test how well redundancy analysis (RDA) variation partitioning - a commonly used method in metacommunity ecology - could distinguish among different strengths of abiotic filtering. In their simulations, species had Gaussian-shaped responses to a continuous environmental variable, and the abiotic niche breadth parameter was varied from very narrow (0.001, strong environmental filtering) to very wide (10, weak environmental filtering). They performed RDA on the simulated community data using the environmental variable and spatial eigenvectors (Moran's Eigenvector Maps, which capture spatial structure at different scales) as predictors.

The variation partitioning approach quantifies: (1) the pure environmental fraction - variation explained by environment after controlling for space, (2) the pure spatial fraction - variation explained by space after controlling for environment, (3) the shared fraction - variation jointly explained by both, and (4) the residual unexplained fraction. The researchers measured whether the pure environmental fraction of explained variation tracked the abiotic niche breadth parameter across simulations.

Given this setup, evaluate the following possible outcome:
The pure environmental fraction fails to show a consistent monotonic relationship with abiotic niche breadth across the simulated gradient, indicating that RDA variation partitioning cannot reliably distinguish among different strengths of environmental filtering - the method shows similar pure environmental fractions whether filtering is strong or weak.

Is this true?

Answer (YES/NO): YES